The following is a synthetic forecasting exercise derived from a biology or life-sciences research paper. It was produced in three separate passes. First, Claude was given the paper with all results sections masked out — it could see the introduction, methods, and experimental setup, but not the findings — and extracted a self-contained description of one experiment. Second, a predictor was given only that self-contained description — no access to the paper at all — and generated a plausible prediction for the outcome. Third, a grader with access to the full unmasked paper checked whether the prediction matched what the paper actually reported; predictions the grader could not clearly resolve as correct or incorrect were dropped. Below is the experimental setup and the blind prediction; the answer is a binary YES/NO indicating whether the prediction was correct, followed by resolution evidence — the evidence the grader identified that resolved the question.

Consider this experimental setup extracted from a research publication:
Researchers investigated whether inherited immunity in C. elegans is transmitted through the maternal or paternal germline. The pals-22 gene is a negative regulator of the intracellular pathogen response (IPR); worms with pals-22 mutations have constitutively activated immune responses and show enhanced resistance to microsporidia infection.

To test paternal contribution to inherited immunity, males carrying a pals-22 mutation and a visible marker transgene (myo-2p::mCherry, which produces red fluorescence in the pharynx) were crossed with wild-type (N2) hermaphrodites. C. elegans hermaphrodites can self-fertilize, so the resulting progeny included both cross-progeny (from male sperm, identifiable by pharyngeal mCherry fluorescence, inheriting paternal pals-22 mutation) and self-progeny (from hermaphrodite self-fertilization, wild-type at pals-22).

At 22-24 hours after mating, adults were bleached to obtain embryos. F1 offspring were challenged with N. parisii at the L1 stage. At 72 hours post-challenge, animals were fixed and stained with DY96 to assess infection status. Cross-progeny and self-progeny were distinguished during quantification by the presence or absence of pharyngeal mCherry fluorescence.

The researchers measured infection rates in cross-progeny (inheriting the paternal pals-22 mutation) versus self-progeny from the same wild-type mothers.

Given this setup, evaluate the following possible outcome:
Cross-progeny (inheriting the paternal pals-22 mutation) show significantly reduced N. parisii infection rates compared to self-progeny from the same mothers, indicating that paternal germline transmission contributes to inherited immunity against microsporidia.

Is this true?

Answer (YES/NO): NO